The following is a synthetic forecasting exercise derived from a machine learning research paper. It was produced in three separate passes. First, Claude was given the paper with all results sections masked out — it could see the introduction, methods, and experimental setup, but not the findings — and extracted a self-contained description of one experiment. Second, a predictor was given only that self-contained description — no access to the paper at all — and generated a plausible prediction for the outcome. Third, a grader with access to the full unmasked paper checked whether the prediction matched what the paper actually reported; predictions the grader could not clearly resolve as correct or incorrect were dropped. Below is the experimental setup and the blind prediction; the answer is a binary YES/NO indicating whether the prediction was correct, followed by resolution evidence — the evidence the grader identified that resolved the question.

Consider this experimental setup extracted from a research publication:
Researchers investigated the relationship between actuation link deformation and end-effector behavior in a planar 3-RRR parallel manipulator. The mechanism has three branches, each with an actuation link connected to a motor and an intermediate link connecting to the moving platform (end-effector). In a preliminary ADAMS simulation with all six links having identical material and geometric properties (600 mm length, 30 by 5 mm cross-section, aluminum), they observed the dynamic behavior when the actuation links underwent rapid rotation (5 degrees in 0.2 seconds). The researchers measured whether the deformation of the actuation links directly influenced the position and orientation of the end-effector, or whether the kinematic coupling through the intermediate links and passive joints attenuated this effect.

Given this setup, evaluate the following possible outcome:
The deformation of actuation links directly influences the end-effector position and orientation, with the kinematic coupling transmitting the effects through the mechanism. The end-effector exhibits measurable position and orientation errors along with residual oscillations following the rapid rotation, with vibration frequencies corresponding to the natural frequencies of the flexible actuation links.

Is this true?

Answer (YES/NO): YES